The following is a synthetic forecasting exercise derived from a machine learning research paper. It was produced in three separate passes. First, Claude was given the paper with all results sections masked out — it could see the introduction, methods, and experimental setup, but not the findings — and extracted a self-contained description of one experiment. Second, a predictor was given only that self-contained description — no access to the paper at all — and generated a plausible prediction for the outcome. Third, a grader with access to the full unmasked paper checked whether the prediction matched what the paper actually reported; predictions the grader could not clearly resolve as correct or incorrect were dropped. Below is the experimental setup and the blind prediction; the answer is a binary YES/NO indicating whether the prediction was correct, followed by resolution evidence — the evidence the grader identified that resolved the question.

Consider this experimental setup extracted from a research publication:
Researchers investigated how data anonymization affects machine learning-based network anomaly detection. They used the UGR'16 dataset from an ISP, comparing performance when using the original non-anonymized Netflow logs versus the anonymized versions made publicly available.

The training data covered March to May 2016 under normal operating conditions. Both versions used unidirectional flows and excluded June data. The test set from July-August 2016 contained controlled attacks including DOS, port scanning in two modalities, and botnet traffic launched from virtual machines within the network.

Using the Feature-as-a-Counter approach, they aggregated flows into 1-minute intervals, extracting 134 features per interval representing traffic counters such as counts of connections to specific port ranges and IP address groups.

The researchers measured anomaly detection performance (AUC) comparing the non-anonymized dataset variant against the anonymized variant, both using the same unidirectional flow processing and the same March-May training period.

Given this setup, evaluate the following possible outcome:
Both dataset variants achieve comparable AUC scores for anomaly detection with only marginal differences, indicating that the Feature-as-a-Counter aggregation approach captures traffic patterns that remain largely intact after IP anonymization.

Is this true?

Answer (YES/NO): YES